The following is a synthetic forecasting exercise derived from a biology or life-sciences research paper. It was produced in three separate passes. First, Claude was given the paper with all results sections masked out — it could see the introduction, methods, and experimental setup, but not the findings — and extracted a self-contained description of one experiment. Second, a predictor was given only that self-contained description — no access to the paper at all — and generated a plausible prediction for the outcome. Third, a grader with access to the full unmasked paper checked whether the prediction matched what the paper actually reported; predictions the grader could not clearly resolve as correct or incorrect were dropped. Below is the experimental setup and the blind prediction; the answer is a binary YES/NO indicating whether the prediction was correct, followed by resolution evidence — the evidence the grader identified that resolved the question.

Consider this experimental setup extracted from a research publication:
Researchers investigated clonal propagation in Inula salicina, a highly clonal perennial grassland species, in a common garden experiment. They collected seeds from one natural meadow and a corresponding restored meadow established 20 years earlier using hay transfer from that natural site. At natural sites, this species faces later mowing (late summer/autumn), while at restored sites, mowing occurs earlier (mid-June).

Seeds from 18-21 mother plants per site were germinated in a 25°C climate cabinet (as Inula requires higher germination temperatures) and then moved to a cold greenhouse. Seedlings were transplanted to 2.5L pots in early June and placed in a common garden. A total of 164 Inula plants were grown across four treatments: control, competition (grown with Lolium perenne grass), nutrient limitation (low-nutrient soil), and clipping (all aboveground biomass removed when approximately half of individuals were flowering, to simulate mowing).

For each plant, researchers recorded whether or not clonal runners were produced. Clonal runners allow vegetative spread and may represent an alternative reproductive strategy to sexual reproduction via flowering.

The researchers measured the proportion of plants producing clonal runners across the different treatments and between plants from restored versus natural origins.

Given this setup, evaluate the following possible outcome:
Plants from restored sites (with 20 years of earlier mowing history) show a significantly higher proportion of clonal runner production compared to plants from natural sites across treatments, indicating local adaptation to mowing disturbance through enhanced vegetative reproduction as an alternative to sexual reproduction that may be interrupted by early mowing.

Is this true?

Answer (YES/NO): NO